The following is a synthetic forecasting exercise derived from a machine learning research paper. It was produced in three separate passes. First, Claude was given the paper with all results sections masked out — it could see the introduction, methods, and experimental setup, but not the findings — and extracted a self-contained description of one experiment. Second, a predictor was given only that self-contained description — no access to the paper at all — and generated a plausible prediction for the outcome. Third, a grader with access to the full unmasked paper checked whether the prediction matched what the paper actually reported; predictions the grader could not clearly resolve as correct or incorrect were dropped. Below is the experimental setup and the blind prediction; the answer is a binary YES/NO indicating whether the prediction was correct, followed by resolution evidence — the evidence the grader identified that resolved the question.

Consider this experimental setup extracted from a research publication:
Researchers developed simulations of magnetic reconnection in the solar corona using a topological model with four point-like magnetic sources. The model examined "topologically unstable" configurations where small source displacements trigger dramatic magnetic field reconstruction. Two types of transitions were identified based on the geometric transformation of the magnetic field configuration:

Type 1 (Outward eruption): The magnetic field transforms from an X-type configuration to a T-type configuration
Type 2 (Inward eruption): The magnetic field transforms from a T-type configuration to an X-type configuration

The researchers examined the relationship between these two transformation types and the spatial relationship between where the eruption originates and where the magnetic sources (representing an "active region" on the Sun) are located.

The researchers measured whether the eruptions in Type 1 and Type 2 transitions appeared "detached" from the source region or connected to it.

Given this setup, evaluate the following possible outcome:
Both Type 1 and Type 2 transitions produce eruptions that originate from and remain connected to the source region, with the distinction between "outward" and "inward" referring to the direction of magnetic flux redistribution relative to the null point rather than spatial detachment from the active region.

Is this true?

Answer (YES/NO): NO